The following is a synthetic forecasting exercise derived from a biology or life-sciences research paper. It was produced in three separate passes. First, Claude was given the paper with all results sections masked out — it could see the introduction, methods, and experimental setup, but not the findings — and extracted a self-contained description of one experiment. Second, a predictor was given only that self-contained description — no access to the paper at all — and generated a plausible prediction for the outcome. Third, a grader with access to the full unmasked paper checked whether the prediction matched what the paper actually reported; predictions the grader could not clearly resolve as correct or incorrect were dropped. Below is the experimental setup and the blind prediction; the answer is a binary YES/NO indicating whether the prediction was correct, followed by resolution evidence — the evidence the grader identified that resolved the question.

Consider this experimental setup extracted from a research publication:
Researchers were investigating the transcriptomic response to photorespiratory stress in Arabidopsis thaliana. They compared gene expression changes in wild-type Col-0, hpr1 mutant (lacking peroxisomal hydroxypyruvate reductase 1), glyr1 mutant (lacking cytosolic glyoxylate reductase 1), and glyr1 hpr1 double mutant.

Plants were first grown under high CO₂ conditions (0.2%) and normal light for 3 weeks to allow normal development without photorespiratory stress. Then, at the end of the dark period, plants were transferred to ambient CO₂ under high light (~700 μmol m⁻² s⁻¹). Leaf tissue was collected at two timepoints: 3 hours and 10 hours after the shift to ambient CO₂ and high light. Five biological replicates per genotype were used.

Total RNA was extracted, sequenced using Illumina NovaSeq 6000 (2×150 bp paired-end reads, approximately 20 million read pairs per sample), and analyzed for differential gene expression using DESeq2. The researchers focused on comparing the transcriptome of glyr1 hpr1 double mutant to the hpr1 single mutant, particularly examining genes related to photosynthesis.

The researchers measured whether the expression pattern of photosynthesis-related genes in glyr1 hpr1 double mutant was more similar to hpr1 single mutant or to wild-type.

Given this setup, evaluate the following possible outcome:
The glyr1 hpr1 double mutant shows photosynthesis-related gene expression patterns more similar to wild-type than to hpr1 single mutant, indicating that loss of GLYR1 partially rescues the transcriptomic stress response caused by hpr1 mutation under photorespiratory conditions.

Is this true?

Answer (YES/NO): YES